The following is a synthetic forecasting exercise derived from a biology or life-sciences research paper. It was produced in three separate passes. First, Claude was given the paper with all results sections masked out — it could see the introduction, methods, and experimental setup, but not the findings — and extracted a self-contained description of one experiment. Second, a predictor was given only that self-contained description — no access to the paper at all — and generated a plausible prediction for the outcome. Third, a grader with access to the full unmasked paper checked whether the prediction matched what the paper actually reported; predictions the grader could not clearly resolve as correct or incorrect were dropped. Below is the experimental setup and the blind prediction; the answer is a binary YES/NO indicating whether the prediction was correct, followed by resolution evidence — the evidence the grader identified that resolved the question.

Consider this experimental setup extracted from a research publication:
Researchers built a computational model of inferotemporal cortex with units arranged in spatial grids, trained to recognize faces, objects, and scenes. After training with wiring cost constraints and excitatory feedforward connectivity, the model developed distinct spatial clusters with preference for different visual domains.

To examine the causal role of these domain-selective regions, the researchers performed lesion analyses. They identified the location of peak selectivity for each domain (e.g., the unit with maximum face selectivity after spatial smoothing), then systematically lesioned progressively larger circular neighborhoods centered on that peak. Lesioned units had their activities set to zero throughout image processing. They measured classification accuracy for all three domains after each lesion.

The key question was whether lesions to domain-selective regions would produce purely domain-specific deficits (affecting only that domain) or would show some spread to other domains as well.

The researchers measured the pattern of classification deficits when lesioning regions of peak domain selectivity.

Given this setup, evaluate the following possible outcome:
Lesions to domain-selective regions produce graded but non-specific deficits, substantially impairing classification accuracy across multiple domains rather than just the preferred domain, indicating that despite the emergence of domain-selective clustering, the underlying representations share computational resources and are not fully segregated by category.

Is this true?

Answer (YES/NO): NO